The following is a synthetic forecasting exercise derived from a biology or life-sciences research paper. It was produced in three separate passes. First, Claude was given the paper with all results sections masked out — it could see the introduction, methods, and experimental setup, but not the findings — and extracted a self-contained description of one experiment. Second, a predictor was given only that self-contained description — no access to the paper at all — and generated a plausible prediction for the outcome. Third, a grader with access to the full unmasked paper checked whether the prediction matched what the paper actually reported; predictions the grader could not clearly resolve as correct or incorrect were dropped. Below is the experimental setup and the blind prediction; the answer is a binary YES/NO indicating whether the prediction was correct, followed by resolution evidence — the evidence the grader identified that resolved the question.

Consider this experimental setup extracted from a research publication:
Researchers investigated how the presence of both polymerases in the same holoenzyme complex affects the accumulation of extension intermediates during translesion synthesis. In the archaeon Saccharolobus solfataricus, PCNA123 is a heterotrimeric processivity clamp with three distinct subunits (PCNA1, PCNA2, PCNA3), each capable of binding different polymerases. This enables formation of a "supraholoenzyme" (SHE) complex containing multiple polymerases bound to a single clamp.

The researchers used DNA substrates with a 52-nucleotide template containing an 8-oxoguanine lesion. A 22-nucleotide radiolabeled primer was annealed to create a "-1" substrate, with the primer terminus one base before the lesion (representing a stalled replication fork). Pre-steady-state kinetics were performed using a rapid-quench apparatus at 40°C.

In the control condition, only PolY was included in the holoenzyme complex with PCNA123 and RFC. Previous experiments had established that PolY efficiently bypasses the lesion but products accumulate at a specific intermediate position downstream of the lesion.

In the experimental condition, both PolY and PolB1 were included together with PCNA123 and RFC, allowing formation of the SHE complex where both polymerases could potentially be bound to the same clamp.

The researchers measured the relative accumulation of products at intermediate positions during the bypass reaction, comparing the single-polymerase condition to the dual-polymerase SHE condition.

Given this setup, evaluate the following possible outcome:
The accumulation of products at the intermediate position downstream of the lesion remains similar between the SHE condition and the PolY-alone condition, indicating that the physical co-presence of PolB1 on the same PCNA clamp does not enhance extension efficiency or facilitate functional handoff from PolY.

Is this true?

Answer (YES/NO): NO